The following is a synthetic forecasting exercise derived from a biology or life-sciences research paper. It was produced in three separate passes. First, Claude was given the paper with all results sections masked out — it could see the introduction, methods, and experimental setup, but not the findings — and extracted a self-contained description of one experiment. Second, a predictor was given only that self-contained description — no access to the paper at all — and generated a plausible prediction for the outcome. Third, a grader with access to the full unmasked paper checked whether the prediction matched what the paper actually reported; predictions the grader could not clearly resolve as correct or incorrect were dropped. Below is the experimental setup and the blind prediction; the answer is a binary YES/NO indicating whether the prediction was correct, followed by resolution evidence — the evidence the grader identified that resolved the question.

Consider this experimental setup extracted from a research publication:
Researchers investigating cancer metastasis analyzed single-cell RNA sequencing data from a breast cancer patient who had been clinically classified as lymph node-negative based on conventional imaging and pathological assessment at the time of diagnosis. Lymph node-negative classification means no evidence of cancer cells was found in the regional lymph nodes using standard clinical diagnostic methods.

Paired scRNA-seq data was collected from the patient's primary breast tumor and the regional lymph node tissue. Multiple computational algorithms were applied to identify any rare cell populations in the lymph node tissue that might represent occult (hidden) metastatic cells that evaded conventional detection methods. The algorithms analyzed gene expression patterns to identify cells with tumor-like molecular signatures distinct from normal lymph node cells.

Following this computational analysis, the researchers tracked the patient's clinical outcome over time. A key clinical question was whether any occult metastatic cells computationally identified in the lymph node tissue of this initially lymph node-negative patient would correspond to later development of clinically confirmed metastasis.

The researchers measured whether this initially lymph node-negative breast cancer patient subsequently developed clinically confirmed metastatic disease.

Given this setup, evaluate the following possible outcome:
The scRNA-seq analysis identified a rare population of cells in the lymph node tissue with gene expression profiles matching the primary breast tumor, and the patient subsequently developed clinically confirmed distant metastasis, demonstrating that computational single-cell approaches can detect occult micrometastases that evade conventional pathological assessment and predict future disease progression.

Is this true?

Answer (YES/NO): NO